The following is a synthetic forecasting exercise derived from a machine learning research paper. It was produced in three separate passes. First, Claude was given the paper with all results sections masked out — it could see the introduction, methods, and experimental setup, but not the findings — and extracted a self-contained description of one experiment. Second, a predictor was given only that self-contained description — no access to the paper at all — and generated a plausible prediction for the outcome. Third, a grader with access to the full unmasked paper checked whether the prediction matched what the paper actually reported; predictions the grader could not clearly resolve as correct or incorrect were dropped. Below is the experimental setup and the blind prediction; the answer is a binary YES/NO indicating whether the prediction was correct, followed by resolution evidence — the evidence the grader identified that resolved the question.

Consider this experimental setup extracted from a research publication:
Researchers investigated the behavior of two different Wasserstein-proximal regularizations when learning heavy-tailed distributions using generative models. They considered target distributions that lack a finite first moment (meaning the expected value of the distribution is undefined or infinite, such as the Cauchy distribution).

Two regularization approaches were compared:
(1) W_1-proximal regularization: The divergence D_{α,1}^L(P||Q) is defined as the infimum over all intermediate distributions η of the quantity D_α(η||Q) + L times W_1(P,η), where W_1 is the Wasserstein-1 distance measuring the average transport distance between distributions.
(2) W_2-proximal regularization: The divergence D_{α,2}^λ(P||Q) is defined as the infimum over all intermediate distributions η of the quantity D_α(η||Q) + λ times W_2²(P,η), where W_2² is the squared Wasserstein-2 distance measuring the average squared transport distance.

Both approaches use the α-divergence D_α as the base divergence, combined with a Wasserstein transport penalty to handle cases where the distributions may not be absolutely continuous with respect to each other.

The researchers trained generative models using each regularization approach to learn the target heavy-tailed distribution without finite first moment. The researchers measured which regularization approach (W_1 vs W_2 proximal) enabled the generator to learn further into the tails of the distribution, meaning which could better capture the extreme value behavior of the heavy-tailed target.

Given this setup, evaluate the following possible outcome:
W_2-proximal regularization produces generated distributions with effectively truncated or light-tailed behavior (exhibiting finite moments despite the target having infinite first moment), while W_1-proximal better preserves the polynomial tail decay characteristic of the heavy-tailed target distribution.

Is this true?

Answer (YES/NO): NO